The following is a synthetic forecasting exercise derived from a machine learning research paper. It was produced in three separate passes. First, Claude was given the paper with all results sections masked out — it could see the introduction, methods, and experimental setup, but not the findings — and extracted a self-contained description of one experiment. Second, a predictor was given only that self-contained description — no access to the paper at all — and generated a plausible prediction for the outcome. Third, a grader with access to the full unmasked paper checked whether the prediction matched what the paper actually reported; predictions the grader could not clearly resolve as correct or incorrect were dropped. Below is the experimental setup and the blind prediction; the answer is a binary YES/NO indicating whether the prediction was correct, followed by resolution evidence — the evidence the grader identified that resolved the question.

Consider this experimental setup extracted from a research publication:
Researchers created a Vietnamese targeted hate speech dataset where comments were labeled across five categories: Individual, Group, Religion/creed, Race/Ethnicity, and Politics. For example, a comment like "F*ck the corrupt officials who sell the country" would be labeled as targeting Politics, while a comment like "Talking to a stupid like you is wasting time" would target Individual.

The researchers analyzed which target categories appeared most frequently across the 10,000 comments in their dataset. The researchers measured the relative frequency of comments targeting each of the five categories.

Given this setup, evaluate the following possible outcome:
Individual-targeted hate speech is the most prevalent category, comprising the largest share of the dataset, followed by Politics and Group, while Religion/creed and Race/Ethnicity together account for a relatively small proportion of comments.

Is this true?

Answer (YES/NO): NO